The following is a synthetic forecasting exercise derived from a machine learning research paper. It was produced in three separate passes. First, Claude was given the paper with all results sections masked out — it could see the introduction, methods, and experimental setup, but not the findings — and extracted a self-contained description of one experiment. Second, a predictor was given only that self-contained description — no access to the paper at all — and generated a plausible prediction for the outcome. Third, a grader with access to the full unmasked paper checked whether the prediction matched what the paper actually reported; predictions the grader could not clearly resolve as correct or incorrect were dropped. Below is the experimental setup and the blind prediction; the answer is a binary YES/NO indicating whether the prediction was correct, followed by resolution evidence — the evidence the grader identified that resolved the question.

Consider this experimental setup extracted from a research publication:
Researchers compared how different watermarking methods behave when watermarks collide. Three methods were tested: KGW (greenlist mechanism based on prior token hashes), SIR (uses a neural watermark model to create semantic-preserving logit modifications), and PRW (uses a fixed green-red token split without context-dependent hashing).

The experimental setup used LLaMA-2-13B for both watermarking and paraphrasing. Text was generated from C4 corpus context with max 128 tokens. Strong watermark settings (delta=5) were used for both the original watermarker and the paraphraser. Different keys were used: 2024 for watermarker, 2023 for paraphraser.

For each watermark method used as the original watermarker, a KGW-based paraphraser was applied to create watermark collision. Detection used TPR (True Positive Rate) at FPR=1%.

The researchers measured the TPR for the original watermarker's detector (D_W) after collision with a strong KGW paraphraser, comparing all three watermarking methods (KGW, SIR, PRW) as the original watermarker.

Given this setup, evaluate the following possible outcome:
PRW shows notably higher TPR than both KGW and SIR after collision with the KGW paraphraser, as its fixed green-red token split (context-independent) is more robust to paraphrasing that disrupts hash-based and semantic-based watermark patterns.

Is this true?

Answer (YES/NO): YES